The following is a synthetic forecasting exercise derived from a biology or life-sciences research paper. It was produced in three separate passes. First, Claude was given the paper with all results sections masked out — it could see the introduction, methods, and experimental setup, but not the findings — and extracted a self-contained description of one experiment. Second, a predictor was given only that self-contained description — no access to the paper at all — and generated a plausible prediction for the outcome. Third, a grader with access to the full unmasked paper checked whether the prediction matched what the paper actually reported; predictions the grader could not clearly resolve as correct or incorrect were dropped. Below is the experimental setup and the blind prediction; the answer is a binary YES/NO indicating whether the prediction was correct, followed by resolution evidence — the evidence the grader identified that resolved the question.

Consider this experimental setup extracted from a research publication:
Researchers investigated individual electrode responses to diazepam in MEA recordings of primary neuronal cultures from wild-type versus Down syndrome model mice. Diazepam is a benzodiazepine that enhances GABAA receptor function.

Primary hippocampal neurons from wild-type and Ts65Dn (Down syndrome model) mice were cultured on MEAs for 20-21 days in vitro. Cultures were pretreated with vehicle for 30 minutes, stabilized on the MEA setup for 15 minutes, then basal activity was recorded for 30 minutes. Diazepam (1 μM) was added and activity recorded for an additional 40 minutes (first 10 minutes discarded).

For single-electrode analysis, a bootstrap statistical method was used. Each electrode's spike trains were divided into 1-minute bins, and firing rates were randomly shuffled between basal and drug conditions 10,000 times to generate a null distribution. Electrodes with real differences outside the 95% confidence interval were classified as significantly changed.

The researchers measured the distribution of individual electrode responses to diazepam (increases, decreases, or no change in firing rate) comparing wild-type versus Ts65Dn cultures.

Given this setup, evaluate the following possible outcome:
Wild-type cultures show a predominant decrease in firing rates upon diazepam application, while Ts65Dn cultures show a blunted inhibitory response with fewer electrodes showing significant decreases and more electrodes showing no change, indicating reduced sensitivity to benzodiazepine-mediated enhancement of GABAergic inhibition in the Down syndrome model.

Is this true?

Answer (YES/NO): NO